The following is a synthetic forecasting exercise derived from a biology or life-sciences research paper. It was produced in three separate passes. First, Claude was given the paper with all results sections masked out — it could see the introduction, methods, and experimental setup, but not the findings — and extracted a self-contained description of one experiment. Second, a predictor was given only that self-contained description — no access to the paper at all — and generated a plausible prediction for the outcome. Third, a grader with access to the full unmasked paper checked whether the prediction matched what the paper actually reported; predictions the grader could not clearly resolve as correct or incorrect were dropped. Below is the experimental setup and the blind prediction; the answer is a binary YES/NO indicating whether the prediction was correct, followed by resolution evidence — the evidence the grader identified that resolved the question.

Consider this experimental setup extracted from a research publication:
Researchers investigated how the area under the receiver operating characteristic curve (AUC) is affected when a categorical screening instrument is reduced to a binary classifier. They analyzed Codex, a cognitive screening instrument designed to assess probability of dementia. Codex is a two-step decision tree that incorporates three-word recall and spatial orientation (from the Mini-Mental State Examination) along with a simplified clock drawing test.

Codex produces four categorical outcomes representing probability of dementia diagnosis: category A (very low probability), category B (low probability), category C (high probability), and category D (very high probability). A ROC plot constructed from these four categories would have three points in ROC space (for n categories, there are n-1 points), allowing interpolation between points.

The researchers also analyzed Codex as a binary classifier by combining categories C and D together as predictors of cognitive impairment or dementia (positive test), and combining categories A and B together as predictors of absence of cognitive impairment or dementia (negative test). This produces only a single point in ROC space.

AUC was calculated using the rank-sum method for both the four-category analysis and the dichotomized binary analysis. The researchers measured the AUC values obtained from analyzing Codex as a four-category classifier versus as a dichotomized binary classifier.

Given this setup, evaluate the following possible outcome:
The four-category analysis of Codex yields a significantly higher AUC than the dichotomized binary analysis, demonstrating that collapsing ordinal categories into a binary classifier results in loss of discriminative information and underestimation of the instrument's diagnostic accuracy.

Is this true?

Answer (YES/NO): NO